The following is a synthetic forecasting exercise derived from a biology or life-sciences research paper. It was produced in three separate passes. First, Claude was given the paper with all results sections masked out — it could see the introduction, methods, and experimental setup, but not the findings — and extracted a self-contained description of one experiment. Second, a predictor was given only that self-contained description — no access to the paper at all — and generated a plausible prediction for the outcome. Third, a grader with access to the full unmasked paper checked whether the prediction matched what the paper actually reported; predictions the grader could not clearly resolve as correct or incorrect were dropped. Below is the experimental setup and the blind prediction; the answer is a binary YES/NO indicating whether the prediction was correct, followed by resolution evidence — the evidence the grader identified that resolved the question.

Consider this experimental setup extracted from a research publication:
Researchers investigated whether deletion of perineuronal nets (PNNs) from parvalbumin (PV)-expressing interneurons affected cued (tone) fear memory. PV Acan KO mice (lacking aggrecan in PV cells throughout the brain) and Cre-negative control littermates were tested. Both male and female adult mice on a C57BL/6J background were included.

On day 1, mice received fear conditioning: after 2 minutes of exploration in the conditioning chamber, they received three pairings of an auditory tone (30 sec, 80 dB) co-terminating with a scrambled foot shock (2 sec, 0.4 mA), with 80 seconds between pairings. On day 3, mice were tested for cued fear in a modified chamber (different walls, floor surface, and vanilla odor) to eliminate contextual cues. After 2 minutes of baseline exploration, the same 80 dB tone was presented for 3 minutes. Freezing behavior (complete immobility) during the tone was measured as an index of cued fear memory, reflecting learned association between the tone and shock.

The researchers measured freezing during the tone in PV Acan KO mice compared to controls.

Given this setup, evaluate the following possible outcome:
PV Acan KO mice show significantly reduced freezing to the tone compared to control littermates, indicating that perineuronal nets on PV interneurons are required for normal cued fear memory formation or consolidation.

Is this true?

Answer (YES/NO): NO